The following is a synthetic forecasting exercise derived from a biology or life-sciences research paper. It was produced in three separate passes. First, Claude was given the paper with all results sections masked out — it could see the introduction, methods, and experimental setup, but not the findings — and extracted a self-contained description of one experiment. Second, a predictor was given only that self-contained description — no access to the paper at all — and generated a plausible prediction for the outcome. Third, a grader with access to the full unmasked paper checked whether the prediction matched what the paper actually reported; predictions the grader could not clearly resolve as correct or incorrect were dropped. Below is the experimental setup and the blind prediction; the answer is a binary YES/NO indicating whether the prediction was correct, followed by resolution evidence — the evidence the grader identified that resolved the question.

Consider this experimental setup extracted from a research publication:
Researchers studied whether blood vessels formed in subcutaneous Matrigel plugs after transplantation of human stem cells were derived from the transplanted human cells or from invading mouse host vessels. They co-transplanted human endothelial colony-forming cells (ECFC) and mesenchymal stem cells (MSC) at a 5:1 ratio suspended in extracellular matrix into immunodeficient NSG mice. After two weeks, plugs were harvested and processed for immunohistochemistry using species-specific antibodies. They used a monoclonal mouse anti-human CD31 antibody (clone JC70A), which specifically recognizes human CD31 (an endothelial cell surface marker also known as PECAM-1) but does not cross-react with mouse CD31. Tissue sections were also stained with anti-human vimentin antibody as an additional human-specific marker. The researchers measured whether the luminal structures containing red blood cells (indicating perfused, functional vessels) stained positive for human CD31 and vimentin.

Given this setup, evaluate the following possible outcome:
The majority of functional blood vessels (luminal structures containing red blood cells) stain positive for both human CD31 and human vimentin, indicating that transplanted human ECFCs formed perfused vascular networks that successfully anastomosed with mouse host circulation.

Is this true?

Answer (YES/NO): YES